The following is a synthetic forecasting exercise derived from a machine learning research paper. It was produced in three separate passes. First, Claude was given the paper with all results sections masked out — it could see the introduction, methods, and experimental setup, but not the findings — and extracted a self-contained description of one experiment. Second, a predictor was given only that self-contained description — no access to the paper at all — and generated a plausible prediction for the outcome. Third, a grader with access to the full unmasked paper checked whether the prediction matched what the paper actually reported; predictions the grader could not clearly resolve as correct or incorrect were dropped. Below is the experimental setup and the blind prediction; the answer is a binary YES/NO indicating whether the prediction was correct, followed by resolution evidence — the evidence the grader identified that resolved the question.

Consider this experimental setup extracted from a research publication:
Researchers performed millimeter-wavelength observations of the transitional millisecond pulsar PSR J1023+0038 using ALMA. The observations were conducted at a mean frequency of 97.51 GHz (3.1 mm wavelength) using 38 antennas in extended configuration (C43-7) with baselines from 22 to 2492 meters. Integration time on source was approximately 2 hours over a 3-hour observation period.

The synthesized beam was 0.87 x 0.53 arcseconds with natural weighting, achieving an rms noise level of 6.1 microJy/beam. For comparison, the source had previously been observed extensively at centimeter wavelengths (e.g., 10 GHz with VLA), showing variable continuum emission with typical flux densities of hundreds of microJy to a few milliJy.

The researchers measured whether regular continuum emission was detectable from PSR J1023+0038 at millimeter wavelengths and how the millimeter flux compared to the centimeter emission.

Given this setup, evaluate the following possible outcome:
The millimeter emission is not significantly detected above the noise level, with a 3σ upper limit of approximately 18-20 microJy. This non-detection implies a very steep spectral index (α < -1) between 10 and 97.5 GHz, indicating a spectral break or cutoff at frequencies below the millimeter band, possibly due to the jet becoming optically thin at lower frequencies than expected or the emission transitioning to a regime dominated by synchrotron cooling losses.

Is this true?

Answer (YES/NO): NO